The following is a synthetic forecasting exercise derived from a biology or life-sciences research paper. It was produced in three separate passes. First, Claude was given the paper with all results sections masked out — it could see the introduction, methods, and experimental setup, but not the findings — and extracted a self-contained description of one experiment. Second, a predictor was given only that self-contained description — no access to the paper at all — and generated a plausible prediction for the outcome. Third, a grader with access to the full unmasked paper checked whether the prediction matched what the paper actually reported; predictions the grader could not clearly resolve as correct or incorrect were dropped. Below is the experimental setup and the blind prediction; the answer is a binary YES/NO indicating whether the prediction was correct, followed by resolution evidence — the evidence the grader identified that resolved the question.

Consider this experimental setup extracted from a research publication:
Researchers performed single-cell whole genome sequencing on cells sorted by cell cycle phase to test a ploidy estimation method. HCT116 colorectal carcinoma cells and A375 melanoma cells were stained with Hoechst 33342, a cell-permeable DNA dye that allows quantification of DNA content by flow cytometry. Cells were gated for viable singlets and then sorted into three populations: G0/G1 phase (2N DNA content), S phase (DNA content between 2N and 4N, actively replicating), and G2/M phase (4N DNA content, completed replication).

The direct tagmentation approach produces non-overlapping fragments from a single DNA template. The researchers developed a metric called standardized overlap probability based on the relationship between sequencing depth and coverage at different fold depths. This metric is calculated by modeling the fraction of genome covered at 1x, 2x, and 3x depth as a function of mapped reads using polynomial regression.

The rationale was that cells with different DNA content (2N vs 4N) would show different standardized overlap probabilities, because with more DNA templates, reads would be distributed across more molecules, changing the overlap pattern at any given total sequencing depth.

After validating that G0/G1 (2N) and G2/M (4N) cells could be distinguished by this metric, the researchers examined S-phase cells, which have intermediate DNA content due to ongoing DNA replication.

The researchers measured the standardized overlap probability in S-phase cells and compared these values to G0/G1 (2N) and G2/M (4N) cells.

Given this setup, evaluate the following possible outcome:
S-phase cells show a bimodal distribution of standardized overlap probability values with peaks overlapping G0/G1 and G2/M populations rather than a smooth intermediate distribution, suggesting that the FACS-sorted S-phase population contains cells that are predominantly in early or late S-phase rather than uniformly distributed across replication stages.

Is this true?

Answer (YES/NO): NO